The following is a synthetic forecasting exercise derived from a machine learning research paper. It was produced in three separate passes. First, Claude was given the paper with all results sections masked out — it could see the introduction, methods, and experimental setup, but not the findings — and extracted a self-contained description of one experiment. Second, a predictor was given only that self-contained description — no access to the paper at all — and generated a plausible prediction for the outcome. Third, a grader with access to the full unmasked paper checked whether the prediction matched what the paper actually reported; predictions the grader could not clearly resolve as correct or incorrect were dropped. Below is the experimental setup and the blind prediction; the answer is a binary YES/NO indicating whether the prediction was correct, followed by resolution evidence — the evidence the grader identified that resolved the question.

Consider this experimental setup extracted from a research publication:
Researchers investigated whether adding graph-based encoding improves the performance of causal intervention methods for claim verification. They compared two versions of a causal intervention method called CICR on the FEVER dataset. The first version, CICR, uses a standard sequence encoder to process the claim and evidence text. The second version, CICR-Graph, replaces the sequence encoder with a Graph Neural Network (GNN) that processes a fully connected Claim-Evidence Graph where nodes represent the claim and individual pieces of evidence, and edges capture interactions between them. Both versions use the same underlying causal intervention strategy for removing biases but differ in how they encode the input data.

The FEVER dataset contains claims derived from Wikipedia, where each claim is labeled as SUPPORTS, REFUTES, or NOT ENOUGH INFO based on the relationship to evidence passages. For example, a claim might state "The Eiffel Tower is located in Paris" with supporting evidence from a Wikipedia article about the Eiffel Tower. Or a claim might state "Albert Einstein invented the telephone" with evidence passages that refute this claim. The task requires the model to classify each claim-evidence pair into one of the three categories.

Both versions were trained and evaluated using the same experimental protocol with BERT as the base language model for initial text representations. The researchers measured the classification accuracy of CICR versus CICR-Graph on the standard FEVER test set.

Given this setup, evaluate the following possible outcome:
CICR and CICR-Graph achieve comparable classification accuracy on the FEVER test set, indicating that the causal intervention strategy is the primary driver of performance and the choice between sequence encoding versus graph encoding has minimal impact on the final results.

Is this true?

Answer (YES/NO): NO